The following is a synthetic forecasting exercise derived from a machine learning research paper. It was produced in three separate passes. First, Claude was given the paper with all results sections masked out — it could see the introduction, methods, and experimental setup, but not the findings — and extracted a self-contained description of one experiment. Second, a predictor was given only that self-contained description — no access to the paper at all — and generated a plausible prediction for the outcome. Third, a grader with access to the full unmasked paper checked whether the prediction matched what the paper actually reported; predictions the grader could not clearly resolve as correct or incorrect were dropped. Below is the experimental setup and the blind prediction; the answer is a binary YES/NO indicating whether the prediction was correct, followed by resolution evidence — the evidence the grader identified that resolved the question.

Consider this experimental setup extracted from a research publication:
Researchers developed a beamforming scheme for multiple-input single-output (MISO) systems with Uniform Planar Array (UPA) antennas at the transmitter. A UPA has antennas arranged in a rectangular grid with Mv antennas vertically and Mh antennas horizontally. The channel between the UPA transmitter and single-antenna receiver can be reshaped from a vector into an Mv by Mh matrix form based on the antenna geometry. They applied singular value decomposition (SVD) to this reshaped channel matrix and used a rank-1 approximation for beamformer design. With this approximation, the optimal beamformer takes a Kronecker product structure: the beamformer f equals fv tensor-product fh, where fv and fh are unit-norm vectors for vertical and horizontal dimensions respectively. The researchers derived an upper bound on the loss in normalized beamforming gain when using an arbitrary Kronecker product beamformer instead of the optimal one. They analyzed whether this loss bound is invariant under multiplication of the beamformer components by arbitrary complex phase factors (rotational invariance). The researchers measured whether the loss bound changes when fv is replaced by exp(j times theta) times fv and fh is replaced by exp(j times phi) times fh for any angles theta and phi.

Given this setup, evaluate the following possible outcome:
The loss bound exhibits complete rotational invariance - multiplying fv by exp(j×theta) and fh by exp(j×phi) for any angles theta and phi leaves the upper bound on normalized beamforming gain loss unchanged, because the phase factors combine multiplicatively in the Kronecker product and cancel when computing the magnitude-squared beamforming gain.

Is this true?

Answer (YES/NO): YES